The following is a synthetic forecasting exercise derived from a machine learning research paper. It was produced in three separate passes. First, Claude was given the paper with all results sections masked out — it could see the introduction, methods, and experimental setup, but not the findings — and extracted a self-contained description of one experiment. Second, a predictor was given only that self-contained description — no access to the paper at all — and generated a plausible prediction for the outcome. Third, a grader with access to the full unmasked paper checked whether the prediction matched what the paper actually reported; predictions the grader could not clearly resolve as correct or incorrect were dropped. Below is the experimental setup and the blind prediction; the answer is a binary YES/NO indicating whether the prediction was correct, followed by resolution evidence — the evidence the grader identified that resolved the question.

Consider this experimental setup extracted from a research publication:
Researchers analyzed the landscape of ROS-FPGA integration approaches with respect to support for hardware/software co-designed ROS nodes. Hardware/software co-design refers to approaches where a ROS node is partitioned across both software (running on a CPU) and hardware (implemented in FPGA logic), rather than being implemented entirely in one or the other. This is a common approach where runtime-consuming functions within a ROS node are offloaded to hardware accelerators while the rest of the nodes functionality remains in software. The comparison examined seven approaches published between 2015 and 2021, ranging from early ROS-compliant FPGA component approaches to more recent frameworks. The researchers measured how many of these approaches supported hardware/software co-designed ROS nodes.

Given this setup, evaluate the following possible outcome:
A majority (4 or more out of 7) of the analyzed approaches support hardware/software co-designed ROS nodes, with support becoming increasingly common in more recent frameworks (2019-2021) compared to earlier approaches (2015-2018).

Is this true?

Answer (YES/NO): NO